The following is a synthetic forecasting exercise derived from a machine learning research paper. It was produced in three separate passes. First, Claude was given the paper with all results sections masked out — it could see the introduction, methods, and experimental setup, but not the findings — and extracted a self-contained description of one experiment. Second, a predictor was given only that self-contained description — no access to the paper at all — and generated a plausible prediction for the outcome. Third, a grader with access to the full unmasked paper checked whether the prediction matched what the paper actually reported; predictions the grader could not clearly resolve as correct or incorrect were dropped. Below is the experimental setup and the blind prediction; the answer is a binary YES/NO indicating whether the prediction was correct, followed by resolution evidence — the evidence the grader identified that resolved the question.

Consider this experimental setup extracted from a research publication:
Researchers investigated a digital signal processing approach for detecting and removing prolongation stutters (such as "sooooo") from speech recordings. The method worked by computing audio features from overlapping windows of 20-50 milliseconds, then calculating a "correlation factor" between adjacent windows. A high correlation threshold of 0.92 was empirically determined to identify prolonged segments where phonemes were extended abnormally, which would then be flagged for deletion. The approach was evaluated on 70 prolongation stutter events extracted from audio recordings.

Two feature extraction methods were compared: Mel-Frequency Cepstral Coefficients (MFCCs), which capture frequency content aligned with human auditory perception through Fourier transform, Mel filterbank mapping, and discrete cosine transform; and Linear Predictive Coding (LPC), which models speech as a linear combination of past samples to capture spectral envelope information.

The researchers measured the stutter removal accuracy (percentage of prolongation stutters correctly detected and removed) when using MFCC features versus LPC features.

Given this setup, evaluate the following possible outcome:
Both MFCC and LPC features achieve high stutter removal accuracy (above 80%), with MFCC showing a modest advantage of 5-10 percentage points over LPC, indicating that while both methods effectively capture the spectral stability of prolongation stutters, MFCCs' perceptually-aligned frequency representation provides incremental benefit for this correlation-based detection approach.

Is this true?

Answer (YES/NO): NO